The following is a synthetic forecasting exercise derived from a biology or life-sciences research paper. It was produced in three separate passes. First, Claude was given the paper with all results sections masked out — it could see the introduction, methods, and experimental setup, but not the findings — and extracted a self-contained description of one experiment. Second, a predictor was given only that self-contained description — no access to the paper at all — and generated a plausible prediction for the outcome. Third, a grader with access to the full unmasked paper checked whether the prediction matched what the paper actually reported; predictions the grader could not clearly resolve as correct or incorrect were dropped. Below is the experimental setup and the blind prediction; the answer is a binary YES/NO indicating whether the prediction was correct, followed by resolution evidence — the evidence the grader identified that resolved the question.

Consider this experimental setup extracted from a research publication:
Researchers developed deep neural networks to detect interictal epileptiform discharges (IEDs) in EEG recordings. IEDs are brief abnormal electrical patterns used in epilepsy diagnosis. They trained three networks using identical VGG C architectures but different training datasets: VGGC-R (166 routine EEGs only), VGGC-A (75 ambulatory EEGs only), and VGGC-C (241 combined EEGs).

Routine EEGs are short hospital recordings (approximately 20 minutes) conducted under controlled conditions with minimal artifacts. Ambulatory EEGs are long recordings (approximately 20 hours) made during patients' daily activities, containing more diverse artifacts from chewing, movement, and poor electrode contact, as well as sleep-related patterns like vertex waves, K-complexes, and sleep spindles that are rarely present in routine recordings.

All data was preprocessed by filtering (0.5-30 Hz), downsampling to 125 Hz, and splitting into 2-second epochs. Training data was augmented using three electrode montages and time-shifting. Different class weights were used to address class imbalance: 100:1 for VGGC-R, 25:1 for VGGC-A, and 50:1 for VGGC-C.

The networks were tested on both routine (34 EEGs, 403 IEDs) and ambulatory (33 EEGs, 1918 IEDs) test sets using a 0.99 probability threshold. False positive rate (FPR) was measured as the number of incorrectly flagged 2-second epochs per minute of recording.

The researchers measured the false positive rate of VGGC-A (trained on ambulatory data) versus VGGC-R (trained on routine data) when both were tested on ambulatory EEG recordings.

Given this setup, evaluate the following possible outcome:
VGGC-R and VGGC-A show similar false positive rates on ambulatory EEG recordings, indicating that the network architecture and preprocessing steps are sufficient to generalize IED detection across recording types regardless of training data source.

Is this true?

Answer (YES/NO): NO